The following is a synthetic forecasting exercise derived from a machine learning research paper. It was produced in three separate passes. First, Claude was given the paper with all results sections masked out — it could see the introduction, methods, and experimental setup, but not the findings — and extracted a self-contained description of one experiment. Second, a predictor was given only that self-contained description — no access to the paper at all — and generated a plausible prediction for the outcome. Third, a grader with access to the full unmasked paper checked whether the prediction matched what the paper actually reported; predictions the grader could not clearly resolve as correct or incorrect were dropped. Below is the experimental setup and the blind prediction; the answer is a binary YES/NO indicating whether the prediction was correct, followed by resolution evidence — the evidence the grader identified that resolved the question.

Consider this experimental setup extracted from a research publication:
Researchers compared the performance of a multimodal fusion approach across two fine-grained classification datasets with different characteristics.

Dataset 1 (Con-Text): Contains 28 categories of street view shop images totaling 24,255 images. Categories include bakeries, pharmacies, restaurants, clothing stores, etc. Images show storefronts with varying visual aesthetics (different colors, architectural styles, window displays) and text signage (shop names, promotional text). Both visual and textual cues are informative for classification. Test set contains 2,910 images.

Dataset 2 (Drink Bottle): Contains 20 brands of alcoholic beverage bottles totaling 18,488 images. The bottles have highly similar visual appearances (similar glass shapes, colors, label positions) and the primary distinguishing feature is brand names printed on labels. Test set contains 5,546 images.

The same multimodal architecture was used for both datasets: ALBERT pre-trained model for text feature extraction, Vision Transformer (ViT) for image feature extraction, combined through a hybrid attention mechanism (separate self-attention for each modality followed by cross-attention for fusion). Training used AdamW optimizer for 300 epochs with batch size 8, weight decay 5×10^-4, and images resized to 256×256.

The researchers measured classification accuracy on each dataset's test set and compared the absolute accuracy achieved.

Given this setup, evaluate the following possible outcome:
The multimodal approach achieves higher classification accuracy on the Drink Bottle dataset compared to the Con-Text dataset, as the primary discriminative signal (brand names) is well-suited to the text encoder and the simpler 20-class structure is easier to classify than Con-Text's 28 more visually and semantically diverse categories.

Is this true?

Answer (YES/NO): NO